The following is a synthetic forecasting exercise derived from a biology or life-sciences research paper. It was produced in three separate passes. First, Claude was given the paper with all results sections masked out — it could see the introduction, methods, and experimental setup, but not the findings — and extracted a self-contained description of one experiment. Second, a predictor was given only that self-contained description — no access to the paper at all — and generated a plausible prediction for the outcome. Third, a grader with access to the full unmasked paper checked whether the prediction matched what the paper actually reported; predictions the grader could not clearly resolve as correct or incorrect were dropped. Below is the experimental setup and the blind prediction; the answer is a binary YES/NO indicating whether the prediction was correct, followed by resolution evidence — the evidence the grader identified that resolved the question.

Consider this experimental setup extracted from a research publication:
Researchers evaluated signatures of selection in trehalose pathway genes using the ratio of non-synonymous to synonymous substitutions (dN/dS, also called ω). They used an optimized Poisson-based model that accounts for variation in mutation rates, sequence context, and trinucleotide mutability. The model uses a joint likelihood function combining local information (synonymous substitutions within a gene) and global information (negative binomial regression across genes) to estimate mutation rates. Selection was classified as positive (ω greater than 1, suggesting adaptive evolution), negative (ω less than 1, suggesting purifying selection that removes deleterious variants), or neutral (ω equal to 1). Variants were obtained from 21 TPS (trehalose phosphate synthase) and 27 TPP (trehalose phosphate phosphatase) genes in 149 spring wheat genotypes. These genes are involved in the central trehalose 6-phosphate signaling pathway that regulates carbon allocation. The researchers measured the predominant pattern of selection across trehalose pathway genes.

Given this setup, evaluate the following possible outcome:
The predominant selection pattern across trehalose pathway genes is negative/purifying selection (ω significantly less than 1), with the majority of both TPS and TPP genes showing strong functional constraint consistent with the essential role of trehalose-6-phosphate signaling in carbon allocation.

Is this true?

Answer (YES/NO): NO